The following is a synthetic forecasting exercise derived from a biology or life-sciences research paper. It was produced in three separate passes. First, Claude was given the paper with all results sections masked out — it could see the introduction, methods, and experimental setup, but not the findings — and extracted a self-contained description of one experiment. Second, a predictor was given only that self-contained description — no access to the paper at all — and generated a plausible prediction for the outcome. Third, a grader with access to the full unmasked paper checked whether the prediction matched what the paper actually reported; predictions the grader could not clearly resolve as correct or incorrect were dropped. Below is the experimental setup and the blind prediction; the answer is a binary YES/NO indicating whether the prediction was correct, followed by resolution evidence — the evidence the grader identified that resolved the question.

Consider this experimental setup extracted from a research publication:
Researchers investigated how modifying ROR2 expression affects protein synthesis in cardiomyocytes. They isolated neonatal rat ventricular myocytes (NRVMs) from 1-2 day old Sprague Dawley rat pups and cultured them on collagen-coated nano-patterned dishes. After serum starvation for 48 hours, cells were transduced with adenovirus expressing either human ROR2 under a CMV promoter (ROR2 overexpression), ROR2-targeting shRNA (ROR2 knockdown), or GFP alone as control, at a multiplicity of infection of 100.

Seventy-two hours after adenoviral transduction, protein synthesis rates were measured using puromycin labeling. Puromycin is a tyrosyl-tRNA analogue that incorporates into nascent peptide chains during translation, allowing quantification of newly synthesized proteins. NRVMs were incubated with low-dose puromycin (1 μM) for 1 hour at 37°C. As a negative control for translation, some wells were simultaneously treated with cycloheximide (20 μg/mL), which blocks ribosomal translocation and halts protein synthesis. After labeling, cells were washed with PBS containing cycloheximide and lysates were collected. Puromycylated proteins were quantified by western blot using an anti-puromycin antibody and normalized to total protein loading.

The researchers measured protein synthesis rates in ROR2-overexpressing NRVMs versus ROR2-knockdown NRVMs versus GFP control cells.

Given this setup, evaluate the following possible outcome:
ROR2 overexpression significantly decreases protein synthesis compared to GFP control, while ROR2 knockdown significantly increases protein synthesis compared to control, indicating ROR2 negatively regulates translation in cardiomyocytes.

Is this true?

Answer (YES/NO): NO